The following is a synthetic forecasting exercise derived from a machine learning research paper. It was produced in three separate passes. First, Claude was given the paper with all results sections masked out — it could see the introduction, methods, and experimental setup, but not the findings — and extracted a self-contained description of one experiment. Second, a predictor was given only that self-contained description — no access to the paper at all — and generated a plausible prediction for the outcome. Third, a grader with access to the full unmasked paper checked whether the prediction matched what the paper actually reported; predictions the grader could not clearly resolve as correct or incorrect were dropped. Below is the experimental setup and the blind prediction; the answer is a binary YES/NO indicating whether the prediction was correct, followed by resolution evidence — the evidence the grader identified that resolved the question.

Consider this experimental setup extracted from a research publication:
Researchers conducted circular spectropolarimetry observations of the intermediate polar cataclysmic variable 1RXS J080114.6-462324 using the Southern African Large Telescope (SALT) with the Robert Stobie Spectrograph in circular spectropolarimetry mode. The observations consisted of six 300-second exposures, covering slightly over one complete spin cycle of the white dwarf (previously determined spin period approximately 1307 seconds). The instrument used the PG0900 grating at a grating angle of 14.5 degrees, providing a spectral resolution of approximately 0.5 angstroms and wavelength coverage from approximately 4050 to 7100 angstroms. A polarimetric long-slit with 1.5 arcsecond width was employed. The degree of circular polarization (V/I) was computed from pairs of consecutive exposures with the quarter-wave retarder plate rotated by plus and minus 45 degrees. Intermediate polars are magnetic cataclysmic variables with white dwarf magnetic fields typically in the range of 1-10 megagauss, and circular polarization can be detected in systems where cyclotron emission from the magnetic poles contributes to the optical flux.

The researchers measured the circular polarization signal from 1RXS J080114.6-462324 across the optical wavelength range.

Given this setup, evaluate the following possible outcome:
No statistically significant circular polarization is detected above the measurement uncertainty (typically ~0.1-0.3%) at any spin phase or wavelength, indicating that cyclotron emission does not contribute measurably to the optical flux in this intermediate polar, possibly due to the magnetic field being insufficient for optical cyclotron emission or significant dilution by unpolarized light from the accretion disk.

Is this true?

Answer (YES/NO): NO